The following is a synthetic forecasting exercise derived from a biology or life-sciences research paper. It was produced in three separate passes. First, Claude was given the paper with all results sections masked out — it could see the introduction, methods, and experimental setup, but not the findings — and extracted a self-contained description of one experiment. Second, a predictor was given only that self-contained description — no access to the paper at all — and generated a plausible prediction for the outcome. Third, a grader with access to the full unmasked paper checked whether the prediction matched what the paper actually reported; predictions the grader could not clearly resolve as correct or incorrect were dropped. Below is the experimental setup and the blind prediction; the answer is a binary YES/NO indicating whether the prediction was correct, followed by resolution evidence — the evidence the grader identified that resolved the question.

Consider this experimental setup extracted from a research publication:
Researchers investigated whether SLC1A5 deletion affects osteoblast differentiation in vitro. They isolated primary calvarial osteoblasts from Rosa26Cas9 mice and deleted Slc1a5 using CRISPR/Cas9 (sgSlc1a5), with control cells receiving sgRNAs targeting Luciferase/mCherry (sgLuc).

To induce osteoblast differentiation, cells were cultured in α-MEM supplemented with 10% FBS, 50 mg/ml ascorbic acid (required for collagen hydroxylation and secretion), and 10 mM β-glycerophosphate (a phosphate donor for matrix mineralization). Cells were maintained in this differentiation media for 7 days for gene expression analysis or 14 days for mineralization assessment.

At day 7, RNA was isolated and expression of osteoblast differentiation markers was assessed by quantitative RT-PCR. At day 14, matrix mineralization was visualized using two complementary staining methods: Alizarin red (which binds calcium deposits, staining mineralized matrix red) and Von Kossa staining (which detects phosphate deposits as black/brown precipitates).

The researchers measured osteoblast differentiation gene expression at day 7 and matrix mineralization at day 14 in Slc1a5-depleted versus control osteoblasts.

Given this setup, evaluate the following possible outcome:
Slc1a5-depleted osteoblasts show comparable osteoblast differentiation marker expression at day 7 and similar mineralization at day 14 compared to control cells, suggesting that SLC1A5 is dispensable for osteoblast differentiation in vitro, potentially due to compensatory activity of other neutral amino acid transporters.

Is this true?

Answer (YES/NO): NO